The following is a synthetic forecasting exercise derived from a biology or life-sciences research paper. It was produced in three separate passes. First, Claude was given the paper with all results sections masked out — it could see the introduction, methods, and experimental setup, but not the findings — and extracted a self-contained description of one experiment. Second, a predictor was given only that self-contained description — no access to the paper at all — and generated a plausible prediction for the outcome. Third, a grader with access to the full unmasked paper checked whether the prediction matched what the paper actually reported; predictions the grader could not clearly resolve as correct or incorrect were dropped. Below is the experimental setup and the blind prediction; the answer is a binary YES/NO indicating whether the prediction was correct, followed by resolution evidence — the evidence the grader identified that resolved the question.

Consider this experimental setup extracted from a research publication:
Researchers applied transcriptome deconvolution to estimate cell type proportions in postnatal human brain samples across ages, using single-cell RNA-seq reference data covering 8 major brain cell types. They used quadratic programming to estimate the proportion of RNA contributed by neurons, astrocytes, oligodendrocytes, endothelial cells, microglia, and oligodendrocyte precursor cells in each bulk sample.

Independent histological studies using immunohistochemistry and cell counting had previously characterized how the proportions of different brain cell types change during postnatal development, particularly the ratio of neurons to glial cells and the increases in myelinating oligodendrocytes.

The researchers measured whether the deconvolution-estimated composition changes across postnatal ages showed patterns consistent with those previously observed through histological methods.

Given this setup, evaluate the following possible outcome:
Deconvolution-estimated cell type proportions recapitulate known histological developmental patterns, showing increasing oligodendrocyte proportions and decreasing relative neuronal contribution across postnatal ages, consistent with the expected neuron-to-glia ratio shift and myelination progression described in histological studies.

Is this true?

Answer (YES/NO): NO